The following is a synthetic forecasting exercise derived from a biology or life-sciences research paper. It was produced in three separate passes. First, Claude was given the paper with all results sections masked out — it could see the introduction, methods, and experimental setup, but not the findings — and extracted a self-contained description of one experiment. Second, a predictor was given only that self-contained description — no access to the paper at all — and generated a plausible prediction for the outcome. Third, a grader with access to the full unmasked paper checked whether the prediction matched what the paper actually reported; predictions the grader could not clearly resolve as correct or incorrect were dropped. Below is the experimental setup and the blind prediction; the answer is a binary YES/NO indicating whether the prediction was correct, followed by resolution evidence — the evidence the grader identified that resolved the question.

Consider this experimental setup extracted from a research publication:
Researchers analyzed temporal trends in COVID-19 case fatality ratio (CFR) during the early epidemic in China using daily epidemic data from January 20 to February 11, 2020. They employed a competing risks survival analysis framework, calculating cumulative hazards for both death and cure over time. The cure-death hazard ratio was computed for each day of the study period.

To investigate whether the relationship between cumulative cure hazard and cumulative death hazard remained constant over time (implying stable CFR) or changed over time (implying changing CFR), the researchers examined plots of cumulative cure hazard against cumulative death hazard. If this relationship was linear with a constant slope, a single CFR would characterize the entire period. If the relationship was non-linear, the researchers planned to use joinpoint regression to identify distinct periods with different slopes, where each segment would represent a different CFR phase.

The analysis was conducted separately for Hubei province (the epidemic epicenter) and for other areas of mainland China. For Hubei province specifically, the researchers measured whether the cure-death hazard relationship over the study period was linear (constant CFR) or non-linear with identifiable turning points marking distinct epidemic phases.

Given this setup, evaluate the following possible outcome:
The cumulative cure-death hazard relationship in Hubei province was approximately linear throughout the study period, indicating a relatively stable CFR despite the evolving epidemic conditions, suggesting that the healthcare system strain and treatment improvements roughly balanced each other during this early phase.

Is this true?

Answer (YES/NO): NO